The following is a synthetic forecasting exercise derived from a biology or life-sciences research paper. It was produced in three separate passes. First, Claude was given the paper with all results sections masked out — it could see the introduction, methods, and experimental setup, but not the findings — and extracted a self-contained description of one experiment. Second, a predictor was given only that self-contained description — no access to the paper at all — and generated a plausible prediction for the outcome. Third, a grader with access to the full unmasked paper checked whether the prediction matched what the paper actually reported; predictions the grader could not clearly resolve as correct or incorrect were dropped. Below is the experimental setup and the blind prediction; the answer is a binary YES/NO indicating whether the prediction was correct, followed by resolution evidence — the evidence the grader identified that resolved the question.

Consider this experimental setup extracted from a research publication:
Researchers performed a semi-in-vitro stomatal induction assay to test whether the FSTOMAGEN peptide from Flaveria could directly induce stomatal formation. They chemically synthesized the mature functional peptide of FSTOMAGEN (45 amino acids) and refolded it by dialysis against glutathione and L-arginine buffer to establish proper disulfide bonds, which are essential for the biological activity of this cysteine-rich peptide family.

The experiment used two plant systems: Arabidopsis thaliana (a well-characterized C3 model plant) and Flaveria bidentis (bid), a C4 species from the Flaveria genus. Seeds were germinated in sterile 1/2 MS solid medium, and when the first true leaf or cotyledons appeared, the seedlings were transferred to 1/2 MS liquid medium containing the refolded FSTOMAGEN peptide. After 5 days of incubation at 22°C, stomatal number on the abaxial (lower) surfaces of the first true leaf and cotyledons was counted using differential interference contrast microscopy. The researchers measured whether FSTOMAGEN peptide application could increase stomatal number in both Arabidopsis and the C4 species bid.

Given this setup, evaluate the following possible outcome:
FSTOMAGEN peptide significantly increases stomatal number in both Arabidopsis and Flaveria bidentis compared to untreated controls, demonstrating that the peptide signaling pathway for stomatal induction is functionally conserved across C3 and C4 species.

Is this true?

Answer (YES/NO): YES